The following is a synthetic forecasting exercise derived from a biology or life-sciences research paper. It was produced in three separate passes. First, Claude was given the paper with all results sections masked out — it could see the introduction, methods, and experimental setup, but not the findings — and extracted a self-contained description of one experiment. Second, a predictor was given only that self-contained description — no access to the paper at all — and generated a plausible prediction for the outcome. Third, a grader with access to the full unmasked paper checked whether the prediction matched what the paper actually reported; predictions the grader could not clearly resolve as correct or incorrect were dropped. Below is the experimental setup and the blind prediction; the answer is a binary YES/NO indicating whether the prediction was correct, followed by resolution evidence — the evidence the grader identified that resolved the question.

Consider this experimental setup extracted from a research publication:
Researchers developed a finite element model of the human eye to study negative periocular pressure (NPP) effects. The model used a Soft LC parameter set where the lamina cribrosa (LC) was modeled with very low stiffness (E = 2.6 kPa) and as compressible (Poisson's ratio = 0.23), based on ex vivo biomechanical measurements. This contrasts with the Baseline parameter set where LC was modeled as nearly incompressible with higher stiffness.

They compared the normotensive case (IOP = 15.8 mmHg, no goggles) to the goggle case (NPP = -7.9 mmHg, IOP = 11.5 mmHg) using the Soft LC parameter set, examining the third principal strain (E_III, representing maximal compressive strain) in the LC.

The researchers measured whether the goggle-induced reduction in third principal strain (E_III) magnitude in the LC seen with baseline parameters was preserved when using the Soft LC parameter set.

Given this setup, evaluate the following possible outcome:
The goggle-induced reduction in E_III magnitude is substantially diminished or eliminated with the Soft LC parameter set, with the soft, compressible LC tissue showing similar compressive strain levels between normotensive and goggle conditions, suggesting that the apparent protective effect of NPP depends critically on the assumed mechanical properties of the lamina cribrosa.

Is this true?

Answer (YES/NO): YES